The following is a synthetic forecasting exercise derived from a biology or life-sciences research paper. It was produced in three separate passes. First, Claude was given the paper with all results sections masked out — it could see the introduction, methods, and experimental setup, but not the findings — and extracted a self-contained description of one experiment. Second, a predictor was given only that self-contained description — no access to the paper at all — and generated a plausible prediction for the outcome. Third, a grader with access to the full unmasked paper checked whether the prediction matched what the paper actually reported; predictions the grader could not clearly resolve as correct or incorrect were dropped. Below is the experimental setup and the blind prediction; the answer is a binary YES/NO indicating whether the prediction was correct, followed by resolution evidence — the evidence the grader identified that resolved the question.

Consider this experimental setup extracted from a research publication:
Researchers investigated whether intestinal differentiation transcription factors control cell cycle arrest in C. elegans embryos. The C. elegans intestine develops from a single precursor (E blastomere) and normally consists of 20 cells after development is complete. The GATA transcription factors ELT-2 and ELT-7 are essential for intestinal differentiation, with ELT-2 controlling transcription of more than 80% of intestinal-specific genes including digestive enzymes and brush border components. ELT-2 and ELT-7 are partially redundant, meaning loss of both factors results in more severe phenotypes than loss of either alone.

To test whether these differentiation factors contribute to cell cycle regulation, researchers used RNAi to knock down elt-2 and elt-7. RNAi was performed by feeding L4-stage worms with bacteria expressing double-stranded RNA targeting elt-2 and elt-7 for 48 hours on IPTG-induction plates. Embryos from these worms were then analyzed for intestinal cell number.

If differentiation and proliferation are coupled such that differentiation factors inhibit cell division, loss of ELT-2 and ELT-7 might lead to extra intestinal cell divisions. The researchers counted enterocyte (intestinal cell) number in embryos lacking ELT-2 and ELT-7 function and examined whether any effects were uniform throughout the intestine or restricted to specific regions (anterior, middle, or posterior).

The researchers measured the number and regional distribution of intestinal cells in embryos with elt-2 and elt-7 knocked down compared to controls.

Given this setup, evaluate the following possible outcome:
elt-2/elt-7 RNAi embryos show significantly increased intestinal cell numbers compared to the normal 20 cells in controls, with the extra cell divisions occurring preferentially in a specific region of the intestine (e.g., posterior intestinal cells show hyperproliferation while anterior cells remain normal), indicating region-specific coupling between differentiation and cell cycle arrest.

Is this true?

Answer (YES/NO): YES